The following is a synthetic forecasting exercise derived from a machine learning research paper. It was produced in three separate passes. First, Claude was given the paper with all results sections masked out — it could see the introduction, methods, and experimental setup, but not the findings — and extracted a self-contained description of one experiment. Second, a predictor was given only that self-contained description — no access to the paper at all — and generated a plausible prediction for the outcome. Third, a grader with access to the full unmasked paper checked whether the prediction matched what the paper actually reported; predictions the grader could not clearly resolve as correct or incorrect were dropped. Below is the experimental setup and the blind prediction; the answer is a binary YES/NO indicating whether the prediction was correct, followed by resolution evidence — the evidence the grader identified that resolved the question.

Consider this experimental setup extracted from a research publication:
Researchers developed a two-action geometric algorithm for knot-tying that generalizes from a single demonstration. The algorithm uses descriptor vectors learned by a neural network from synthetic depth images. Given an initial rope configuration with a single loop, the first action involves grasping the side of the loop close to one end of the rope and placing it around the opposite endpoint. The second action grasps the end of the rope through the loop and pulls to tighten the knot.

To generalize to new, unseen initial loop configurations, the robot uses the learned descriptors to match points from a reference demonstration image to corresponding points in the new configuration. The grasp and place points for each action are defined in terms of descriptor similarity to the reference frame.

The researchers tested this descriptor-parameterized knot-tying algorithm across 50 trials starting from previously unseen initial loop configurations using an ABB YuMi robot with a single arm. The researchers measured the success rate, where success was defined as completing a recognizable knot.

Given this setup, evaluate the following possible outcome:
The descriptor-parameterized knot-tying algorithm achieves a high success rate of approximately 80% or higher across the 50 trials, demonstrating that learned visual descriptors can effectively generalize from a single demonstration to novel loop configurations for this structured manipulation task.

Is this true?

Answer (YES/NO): NO